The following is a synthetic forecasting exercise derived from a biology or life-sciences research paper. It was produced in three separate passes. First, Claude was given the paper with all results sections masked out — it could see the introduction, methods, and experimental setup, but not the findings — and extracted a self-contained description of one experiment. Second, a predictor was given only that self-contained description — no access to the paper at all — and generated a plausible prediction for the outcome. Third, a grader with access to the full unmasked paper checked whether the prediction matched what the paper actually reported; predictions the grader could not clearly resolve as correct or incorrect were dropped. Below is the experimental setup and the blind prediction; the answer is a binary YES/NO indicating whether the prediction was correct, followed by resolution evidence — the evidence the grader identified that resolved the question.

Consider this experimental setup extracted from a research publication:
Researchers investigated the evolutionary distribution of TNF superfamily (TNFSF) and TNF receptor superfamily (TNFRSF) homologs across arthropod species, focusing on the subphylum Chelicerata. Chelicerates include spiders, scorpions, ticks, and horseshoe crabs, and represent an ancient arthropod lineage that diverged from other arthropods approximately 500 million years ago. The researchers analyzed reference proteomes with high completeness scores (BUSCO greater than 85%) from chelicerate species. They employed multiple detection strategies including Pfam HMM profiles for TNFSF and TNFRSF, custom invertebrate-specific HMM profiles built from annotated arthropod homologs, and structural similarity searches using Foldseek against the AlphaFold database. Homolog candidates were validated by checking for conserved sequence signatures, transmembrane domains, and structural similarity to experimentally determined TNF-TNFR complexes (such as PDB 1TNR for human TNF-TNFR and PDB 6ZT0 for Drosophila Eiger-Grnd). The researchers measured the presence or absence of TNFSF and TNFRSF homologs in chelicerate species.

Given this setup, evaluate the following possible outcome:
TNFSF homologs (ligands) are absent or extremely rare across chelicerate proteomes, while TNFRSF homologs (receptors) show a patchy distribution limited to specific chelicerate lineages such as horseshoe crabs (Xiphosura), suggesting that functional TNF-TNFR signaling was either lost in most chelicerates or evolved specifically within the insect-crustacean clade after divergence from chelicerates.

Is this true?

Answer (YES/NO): NO